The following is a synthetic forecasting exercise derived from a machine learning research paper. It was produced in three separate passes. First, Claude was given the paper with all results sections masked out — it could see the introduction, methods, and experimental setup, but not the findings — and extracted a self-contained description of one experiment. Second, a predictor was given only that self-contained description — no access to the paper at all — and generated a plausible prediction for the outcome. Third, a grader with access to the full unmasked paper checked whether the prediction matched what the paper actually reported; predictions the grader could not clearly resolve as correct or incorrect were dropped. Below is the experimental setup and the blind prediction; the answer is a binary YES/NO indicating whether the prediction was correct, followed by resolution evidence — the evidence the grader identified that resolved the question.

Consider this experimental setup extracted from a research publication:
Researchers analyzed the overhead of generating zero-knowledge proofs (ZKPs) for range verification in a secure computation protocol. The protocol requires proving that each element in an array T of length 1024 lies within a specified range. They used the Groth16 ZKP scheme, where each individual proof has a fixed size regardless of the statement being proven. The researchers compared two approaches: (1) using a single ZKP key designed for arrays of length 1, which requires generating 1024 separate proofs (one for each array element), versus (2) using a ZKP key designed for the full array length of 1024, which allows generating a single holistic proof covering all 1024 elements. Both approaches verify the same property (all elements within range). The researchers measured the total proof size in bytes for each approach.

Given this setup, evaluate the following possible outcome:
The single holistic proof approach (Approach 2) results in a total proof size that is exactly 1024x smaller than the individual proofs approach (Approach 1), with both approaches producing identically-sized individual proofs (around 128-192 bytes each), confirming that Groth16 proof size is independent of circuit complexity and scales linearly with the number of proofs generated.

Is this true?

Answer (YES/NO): YES